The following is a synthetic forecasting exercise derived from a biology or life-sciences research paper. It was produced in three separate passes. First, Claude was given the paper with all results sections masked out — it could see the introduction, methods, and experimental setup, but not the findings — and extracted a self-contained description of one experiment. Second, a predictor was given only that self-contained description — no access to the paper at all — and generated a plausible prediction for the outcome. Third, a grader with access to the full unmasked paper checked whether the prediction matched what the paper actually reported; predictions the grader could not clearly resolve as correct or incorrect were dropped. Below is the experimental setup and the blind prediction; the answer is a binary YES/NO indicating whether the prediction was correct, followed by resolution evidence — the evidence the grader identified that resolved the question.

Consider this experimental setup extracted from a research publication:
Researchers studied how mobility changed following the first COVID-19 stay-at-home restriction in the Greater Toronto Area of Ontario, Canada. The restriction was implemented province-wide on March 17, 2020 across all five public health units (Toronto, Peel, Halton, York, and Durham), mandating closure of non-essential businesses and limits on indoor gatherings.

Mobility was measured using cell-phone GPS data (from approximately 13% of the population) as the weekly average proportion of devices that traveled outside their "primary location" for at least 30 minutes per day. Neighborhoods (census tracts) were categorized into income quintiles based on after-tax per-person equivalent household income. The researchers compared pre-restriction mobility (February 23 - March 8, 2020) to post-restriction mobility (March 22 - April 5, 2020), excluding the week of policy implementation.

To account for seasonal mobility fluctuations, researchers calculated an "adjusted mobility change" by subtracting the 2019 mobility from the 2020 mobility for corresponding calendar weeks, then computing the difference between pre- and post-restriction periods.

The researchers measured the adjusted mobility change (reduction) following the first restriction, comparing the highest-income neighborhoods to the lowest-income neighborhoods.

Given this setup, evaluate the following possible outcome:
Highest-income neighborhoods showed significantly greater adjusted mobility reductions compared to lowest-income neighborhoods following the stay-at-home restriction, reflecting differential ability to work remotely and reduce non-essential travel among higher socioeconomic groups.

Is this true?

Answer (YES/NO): YES